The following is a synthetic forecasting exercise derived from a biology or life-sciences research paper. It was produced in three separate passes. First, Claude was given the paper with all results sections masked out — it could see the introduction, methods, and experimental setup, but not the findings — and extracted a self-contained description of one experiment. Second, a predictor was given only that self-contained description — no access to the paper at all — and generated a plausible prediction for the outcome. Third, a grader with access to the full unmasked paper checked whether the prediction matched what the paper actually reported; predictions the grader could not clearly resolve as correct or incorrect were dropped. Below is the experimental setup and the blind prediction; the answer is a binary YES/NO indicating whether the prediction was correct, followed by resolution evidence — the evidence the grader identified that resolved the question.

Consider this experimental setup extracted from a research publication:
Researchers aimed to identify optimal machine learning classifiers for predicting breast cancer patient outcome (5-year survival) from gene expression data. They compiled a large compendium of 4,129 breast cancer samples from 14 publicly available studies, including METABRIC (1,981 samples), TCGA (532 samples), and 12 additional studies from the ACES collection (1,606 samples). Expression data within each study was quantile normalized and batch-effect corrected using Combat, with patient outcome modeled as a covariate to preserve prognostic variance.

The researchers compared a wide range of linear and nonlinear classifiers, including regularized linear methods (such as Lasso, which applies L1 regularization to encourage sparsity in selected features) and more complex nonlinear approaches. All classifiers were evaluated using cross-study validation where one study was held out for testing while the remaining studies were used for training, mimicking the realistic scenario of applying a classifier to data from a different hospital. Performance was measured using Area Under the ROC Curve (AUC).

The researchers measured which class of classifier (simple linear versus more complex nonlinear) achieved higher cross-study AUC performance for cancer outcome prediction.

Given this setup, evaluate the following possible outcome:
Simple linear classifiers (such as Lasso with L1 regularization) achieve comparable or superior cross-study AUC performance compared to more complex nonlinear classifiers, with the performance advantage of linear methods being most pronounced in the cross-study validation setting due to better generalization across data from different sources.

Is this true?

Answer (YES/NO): YES